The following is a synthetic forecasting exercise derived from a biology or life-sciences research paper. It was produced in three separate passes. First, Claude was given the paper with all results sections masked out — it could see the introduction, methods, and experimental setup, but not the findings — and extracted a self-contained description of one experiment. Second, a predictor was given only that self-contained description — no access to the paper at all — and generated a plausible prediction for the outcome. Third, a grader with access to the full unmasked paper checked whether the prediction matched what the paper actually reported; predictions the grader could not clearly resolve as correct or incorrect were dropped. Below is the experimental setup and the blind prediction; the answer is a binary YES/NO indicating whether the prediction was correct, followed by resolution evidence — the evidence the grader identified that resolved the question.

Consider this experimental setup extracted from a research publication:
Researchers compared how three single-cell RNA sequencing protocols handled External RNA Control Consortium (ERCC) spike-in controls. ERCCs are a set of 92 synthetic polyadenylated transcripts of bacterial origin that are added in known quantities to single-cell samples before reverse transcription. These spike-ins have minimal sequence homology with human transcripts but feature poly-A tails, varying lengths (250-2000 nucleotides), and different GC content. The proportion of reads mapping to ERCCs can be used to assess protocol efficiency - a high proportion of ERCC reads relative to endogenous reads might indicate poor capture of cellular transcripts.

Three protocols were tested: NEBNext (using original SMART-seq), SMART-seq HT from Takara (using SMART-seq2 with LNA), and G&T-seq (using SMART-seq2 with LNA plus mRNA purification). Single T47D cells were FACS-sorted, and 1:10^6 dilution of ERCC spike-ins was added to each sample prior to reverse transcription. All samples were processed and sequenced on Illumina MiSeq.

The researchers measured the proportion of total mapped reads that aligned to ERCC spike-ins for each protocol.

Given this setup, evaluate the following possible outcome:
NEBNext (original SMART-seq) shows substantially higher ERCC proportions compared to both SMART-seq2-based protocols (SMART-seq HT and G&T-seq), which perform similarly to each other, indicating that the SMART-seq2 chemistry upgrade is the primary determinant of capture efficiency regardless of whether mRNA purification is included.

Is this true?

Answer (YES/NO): NO